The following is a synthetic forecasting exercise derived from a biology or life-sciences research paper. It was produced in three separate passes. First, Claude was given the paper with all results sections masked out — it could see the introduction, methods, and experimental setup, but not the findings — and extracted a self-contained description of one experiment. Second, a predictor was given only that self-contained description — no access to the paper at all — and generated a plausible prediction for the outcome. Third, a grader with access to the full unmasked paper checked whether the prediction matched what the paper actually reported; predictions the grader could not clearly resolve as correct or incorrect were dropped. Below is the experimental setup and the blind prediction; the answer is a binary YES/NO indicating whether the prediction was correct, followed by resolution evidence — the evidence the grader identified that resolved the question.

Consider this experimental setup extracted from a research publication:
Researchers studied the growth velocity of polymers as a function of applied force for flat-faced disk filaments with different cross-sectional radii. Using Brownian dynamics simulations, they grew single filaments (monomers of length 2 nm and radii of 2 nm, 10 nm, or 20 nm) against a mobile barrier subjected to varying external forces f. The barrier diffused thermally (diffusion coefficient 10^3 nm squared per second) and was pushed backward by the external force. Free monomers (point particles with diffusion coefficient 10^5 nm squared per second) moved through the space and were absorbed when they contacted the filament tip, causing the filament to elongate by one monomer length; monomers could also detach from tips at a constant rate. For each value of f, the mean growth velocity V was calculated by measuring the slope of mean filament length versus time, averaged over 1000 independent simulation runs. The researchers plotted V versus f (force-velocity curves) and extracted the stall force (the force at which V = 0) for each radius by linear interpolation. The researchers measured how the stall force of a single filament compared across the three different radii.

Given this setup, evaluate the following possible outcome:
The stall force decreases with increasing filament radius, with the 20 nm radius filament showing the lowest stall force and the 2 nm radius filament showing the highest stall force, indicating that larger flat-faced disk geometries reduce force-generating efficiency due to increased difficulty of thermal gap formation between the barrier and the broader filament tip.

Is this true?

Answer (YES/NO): NO